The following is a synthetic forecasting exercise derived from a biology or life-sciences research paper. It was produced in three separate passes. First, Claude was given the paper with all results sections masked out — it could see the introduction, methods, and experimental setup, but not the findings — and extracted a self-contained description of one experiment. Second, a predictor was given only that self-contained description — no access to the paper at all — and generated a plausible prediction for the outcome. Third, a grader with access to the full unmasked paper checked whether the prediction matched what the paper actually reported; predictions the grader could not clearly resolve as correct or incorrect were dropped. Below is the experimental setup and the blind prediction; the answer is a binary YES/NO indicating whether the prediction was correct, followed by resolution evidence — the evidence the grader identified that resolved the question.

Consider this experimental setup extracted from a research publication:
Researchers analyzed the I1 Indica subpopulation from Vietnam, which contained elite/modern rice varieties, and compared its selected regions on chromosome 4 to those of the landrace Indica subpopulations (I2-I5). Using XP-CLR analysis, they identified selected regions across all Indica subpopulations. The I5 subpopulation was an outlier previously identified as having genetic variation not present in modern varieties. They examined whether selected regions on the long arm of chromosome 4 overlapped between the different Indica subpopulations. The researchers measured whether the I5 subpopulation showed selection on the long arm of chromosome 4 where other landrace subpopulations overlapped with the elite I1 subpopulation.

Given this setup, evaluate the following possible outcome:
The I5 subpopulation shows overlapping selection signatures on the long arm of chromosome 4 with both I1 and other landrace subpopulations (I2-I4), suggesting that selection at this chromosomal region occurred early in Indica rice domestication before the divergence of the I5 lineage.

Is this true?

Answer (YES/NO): NO